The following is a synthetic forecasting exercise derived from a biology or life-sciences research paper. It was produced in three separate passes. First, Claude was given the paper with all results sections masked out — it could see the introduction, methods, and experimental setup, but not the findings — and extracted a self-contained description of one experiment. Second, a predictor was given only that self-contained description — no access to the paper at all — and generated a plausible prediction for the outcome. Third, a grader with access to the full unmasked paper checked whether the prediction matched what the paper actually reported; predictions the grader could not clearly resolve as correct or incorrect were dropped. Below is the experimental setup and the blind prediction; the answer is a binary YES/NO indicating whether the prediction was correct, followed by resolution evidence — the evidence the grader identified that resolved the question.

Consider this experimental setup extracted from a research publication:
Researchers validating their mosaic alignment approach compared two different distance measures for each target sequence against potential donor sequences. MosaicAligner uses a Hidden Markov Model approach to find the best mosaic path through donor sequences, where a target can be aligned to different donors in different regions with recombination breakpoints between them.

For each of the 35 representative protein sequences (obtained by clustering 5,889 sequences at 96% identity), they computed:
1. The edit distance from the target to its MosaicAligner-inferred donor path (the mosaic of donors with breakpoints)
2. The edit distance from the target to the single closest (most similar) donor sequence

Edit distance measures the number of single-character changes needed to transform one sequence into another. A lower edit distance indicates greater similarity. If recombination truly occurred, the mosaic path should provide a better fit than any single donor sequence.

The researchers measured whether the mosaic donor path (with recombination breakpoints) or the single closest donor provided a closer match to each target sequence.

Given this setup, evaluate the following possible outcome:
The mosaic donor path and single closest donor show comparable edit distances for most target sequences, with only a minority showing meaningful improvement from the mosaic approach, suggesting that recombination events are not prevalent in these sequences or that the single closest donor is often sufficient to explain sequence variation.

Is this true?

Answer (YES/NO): NO